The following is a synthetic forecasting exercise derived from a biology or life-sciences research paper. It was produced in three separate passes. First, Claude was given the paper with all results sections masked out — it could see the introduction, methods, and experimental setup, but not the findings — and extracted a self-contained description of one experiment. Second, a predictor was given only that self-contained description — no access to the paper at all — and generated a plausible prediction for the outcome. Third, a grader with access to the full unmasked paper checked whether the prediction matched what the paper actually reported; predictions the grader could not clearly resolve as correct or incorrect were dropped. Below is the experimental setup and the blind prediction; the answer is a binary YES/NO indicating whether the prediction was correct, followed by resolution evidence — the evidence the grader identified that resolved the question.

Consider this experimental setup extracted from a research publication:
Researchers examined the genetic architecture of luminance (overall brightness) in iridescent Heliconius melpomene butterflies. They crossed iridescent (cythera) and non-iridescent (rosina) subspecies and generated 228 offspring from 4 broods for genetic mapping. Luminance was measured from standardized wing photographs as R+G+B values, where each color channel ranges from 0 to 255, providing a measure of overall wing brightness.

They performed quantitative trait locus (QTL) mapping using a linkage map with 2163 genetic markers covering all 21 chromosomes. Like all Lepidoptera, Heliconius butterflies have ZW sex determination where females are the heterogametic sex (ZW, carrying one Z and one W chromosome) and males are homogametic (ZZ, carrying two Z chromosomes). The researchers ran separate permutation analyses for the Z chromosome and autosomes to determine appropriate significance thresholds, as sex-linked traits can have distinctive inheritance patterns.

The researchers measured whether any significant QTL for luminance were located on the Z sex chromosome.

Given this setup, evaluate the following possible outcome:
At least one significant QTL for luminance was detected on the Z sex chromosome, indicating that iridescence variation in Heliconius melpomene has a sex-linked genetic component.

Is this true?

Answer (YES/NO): NO